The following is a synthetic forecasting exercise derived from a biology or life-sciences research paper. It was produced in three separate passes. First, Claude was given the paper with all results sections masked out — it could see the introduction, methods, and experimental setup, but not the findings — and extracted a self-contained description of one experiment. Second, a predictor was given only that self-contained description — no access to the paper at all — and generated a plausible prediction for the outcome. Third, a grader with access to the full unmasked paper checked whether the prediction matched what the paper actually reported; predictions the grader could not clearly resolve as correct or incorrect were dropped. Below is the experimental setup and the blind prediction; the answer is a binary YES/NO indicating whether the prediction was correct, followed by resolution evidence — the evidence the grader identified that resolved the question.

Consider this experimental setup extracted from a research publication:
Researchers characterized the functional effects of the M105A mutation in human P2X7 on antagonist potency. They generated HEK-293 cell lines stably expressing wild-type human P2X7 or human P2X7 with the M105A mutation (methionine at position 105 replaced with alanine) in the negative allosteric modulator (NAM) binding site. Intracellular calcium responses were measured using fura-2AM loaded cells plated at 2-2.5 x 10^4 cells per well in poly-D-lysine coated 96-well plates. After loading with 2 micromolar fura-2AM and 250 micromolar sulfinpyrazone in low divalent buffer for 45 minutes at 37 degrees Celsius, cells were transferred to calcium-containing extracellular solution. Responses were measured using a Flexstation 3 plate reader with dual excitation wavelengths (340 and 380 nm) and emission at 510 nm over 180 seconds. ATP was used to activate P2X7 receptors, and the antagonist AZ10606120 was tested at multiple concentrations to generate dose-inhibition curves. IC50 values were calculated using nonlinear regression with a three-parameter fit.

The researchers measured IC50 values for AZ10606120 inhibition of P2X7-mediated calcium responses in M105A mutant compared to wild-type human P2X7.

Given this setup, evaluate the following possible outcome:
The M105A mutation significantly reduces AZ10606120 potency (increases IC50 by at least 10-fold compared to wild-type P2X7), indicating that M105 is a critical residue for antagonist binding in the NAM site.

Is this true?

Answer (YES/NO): YES